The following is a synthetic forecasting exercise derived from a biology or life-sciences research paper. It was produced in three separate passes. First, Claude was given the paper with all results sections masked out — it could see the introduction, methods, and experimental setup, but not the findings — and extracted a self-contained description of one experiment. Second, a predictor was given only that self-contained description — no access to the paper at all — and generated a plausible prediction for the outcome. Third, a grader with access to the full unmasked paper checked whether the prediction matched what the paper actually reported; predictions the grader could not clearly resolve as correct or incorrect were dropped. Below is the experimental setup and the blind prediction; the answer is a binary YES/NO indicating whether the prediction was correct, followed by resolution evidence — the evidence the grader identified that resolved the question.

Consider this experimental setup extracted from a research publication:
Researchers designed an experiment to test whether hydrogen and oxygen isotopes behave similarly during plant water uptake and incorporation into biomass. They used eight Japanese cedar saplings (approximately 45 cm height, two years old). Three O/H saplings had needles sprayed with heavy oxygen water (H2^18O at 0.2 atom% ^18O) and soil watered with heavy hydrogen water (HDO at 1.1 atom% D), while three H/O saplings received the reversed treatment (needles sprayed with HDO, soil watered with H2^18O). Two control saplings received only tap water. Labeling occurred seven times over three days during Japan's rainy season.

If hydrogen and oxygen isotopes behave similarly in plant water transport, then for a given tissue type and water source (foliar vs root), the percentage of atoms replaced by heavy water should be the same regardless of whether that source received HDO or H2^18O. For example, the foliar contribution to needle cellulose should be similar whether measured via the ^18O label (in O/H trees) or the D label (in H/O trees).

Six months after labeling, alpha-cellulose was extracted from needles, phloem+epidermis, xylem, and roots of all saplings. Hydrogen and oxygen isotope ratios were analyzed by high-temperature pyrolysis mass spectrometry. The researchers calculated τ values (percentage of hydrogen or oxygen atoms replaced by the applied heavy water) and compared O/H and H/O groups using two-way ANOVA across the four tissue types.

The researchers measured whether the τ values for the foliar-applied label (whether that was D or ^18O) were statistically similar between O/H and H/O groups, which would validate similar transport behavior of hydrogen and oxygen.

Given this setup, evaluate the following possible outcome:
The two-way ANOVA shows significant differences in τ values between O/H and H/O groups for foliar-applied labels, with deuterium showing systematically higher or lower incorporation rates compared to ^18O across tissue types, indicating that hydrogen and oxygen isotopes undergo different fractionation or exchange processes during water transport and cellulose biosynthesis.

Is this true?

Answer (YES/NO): NO